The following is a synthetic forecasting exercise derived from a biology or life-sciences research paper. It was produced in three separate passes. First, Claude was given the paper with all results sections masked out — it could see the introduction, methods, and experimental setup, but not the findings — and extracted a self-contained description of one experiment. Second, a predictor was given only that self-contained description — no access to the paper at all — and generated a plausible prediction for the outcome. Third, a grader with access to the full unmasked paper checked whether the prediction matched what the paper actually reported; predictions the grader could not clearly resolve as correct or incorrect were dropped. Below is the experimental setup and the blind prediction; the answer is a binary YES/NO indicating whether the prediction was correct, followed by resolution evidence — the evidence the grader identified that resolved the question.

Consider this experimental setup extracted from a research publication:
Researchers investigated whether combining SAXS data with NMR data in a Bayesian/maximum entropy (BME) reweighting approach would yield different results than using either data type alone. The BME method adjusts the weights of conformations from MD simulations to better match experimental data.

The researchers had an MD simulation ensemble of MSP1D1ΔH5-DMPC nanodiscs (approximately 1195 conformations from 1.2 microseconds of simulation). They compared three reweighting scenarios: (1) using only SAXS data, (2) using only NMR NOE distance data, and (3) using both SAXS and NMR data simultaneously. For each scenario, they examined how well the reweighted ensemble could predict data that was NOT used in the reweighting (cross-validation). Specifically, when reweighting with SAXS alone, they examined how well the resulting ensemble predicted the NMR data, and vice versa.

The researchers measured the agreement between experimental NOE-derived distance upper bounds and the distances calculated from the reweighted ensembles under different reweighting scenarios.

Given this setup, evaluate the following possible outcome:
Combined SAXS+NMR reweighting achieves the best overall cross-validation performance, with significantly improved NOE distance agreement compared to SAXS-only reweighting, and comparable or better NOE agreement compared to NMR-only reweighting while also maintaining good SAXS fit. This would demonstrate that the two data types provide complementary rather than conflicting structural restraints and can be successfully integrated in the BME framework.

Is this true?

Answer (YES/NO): YES